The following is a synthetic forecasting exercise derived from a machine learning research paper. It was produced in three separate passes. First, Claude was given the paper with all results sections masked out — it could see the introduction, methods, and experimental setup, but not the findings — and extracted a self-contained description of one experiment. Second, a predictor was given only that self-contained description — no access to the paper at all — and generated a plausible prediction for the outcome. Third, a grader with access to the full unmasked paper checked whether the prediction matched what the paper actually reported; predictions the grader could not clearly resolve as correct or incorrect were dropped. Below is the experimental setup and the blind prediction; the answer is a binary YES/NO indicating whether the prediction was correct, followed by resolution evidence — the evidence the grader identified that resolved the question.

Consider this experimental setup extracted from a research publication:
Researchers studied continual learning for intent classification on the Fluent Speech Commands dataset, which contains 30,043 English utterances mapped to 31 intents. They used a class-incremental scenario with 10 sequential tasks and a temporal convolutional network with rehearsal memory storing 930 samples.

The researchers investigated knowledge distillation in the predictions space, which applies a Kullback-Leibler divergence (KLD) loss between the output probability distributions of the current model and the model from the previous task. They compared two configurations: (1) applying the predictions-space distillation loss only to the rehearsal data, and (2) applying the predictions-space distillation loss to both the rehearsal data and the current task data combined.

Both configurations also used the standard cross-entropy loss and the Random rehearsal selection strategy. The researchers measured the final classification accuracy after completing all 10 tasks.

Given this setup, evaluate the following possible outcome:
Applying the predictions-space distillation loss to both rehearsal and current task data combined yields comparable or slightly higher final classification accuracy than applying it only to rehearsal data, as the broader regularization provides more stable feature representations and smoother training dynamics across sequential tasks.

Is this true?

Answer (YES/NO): NO